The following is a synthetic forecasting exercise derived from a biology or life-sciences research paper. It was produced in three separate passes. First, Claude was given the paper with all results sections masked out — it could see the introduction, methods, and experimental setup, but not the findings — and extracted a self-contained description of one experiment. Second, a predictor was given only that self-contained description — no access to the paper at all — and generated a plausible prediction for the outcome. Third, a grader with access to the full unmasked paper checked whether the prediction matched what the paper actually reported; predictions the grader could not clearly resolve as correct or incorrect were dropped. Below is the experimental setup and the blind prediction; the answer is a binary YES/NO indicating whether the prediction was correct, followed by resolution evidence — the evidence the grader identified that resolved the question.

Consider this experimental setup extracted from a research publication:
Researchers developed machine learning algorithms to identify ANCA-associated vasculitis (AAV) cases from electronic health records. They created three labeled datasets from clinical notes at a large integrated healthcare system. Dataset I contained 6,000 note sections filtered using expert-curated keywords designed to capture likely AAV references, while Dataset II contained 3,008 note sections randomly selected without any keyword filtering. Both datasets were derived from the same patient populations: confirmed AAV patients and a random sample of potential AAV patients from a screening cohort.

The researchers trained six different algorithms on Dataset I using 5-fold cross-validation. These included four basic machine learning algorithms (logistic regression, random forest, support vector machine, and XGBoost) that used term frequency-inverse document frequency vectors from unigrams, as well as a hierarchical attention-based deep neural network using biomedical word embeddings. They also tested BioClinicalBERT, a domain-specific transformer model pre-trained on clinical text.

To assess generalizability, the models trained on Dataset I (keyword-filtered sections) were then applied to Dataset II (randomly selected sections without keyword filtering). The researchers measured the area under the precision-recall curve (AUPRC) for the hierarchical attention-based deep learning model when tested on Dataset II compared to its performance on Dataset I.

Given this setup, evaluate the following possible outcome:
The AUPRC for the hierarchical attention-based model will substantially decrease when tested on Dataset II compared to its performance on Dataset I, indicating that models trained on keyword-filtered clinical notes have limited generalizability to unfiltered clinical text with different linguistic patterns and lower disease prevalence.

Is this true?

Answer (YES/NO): NO